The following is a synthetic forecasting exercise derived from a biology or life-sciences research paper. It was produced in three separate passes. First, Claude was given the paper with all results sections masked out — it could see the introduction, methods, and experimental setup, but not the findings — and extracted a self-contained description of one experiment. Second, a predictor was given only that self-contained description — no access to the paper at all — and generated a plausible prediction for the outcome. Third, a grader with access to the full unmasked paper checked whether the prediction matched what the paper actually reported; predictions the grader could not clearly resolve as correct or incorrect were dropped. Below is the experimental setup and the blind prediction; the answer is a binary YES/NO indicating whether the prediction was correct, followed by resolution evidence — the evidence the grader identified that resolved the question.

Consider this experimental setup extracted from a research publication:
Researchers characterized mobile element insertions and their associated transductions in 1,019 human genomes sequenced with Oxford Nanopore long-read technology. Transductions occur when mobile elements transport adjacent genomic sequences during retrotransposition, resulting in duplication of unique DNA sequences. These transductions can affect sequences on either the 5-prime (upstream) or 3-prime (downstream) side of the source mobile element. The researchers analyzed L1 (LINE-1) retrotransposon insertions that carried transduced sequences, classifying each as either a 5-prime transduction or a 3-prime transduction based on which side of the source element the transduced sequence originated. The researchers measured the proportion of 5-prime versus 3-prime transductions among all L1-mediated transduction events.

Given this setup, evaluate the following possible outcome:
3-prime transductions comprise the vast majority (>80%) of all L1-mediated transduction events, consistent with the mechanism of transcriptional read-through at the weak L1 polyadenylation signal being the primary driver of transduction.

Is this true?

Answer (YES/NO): YES